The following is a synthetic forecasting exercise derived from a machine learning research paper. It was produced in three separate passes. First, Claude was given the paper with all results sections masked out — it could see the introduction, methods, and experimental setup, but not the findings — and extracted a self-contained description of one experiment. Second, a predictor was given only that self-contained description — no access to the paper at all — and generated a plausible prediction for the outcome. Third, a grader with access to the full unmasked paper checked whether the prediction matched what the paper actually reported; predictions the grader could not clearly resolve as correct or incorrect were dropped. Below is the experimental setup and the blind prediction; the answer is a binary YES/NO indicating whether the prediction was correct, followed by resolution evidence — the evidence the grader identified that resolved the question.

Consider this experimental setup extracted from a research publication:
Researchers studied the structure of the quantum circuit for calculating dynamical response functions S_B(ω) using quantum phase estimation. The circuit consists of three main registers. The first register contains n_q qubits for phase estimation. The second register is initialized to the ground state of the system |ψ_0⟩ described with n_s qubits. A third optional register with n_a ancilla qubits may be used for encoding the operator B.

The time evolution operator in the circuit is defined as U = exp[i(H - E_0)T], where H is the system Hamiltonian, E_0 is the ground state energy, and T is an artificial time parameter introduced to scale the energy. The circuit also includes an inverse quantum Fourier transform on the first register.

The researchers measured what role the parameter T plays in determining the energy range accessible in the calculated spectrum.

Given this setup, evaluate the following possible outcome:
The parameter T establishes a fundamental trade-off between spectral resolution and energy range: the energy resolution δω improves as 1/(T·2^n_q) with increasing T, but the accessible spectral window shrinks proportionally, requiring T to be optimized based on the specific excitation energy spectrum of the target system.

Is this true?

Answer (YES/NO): YES